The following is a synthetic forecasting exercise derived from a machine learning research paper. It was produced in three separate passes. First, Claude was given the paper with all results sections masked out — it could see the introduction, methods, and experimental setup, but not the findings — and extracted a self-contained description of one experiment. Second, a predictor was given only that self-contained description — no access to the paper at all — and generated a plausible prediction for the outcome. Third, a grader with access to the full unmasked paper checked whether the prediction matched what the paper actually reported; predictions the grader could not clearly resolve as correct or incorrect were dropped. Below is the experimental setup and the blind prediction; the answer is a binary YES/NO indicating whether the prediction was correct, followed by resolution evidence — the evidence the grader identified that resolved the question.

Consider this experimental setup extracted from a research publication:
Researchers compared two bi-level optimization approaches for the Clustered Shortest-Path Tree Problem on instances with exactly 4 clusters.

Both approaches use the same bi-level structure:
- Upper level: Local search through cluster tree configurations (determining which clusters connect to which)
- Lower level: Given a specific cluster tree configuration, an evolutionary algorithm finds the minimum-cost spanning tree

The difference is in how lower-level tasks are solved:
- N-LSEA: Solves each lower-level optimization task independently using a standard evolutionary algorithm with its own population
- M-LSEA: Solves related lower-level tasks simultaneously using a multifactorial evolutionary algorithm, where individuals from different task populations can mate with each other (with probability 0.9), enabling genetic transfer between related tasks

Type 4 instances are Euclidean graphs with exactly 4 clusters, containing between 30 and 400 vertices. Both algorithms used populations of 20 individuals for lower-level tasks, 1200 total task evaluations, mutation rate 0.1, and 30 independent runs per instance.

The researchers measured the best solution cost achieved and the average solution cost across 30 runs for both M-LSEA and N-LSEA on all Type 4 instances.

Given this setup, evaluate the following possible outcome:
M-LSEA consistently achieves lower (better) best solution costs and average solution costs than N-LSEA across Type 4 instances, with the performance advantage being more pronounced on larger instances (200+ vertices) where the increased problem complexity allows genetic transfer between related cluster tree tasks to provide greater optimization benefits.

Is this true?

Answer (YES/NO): NO